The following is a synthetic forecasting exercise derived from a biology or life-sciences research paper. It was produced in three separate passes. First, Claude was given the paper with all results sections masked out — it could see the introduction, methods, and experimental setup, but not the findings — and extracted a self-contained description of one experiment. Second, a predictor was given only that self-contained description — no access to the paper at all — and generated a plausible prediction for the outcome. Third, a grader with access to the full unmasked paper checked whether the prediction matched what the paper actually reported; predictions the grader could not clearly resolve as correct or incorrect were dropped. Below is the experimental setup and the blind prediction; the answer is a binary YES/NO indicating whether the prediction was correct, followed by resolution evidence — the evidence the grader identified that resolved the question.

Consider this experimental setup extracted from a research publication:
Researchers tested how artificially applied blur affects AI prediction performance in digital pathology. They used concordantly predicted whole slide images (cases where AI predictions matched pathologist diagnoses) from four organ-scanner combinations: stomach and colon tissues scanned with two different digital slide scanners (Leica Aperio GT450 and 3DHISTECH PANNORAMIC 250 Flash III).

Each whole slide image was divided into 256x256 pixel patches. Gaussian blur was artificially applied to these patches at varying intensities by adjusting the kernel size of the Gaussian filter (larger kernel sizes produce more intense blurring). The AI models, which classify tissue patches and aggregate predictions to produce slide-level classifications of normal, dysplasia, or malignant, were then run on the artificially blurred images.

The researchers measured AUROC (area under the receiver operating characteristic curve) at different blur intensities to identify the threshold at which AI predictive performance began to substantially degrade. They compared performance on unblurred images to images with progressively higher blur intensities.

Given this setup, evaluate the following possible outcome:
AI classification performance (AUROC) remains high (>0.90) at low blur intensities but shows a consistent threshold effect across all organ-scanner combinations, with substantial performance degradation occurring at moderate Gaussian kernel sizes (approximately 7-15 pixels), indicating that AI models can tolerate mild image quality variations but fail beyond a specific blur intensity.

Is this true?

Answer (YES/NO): NO